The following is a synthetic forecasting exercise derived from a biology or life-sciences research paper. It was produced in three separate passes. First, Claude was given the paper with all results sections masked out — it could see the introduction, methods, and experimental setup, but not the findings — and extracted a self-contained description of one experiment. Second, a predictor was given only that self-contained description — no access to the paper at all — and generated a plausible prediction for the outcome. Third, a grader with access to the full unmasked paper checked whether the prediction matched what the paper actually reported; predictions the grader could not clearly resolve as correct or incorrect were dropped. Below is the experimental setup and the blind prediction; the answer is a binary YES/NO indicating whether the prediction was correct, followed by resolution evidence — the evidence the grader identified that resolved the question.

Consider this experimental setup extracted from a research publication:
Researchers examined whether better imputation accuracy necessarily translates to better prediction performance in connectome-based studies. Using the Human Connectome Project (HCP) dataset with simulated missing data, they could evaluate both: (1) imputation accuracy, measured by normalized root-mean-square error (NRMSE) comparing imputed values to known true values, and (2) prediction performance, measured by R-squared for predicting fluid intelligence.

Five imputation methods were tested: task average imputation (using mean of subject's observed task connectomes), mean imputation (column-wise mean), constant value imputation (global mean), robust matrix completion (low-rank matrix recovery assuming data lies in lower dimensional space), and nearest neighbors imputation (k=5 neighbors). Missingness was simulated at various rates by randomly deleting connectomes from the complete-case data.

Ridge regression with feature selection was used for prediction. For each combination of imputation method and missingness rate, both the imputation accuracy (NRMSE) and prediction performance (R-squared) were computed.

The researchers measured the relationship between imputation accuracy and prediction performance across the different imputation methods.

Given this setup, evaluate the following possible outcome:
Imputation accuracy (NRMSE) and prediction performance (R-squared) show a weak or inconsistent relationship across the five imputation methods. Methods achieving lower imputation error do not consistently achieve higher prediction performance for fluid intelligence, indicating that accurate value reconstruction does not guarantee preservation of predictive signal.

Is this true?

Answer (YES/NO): YES